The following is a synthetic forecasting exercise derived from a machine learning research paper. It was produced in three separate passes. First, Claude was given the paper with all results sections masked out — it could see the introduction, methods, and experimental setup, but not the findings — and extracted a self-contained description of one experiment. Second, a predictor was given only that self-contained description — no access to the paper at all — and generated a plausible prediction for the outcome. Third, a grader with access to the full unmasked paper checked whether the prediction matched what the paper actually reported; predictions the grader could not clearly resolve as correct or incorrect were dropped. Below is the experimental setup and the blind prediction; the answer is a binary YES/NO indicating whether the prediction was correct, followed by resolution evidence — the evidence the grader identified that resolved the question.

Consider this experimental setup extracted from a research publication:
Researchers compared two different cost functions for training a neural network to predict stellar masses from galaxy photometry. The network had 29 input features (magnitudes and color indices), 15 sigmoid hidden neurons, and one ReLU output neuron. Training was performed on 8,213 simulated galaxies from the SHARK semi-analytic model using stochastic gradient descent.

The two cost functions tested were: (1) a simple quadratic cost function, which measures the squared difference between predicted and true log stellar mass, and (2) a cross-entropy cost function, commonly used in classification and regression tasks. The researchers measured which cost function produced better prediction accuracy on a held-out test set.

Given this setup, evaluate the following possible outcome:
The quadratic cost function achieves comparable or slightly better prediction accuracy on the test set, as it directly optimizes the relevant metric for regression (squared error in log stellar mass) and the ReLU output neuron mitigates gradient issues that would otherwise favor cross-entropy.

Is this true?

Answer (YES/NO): YES